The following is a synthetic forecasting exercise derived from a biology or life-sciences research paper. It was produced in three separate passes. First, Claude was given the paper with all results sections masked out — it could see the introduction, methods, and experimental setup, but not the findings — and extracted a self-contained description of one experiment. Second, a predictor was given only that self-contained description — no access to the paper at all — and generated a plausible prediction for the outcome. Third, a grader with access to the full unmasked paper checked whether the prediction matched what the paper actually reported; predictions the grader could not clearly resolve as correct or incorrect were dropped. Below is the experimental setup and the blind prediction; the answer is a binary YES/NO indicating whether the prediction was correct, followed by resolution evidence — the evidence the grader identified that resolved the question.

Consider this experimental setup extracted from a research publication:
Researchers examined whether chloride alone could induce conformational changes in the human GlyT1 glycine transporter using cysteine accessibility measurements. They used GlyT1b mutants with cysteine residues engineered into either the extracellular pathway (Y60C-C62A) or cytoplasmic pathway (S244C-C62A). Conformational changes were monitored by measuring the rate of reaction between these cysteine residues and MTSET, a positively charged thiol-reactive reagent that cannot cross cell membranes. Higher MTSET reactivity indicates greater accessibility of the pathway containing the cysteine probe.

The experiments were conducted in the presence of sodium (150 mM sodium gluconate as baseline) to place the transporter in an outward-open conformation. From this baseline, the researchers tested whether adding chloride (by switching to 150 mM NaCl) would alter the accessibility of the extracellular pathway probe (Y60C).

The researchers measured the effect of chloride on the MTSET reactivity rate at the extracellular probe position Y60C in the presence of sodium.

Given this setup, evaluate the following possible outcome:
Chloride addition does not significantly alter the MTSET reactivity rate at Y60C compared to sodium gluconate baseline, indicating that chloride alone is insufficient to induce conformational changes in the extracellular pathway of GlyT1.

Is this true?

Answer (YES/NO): NO